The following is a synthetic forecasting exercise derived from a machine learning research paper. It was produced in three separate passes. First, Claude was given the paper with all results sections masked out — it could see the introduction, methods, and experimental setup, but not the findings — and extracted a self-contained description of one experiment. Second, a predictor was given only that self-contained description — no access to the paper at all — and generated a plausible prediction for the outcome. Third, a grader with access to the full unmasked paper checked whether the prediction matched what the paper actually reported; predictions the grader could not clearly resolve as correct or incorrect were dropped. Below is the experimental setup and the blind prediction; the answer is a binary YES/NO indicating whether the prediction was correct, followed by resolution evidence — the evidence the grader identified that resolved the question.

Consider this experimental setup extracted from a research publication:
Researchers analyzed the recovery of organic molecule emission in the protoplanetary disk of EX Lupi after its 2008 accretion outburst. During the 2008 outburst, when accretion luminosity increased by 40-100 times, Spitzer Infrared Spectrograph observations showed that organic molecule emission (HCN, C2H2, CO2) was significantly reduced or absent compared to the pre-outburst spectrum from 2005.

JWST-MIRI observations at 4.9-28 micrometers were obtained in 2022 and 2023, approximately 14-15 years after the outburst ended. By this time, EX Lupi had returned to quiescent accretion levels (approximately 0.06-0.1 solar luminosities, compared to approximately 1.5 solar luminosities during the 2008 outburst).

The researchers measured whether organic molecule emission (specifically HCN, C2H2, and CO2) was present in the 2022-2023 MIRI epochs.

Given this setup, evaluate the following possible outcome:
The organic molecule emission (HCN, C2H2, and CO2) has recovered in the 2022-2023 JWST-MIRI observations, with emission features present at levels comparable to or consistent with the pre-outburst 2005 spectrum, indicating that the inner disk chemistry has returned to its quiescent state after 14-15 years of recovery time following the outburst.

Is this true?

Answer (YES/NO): YES